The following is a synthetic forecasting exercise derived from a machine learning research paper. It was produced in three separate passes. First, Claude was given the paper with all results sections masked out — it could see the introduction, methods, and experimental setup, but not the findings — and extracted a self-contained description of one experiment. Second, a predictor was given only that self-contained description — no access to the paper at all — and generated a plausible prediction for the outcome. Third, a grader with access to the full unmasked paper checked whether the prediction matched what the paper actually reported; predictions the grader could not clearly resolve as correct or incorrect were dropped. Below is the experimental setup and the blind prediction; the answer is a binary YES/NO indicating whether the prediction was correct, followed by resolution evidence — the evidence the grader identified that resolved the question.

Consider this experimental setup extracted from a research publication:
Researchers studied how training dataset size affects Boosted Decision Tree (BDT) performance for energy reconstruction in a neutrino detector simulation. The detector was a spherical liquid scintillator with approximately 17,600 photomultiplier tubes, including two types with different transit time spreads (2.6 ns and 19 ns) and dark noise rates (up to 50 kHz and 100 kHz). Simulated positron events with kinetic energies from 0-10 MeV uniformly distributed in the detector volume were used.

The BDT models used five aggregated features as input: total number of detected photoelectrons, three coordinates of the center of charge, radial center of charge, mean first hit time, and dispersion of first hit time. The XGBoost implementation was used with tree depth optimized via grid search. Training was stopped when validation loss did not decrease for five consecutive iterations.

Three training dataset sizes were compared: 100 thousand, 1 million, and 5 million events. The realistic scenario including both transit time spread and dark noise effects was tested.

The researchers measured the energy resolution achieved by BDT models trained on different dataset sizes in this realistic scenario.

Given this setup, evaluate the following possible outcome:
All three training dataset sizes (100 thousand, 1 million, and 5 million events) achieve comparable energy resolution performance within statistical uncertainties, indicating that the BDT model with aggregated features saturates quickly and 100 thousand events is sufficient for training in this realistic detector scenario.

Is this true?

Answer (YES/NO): NO